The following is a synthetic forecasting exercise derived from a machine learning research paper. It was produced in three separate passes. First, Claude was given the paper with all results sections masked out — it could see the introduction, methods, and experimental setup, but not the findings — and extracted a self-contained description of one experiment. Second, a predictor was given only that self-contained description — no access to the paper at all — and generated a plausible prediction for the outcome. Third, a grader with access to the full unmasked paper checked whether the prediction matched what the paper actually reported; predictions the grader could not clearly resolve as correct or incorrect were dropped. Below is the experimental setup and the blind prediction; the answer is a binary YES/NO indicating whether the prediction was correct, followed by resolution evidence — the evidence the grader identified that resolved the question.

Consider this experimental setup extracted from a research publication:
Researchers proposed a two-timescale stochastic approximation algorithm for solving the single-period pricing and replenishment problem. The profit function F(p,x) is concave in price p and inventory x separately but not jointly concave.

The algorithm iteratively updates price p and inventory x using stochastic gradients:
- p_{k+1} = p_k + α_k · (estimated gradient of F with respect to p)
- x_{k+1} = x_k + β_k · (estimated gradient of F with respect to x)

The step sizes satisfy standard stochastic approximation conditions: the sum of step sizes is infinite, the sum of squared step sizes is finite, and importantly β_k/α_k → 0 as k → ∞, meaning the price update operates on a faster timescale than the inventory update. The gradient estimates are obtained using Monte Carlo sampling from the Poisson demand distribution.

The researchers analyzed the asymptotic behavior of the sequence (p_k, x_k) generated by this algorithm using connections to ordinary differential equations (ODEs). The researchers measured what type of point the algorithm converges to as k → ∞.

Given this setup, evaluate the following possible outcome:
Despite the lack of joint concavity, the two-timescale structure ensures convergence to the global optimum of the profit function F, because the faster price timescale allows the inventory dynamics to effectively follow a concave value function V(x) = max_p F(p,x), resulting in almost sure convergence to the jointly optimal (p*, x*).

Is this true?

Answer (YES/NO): NO